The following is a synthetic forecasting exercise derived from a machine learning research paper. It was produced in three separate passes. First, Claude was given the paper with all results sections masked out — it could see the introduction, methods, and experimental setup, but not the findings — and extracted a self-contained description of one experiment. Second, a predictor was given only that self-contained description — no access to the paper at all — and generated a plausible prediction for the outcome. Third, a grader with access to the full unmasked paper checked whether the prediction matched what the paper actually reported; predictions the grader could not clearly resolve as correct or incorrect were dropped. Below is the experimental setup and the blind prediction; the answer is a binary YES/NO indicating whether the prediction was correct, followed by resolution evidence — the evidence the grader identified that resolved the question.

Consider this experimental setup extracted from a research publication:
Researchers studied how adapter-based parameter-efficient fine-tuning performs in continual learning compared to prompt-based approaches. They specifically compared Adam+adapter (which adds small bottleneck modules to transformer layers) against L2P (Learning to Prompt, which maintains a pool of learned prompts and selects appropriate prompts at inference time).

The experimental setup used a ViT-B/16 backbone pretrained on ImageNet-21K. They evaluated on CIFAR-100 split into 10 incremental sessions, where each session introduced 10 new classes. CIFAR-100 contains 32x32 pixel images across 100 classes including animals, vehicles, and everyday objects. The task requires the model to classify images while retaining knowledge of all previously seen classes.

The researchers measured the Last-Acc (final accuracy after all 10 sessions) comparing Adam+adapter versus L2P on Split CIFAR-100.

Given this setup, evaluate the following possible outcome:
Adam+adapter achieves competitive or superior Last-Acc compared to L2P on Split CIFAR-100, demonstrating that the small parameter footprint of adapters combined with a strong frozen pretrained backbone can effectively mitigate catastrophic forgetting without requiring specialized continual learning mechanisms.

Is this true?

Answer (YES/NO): YES